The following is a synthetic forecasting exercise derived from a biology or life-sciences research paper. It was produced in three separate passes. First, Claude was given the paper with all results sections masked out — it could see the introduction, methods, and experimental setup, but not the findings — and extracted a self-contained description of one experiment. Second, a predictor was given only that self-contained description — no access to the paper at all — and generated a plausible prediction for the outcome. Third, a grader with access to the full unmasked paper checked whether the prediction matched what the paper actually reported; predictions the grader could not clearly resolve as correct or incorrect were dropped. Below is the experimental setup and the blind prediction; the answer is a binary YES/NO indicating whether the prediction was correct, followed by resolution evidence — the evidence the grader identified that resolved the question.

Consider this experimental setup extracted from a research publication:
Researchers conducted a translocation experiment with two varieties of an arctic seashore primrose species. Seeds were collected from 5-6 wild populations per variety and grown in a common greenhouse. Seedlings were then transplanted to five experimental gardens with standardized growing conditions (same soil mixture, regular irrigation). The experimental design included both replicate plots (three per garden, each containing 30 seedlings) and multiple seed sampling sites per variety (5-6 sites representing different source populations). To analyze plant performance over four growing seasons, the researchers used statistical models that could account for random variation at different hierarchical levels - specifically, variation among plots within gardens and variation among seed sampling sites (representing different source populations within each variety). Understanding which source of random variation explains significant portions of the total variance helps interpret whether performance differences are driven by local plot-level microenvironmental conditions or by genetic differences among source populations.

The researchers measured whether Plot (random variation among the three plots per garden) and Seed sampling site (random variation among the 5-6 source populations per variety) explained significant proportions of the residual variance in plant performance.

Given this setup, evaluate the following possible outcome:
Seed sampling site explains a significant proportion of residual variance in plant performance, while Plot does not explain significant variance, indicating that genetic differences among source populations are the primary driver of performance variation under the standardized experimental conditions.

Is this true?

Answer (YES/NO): NO